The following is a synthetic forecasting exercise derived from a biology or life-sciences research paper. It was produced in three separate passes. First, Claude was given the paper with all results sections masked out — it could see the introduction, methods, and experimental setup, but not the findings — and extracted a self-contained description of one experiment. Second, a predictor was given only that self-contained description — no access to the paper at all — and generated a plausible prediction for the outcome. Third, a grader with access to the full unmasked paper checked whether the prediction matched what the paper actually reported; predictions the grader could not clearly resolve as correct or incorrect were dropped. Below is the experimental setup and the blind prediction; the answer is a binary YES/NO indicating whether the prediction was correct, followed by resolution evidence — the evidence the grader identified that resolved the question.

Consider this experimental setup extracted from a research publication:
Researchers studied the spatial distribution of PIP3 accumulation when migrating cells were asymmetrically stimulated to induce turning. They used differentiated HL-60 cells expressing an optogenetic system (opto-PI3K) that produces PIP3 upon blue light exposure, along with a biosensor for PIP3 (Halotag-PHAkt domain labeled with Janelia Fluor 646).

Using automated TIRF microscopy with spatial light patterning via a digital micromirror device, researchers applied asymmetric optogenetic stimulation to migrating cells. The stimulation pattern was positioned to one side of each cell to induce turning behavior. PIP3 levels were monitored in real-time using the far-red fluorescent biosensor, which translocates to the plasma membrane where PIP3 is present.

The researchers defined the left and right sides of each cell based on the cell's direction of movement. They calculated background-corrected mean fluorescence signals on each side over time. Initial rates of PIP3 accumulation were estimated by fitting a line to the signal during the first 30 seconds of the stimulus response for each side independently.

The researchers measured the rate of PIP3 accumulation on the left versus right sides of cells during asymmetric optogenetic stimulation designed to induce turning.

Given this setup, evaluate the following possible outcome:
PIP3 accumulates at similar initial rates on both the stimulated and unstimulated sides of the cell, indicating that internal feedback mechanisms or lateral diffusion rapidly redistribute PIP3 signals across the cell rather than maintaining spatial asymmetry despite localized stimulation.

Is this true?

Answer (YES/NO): NO